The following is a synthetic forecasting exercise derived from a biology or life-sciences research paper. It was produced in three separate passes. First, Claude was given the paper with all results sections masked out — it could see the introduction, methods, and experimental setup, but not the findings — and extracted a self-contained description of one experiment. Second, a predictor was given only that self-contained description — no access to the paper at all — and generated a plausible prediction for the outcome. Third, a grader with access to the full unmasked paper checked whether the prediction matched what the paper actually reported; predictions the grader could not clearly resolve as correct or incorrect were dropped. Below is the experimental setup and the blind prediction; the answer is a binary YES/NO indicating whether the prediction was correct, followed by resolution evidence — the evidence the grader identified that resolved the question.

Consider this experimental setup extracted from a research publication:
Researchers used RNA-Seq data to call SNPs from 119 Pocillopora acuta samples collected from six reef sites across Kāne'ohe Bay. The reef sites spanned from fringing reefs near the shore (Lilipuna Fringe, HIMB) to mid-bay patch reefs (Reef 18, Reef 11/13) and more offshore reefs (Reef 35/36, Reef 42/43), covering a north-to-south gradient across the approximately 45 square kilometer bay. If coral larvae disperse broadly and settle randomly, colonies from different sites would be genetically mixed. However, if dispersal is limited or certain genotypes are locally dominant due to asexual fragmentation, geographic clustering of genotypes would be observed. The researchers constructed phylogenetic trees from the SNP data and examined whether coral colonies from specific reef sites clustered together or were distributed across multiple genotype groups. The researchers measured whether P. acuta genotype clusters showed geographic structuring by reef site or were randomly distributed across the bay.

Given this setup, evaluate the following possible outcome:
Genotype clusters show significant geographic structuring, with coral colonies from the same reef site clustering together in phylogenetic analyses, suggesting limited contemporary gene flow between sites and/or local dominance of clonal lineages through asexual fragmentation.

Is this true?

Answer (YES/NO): NO